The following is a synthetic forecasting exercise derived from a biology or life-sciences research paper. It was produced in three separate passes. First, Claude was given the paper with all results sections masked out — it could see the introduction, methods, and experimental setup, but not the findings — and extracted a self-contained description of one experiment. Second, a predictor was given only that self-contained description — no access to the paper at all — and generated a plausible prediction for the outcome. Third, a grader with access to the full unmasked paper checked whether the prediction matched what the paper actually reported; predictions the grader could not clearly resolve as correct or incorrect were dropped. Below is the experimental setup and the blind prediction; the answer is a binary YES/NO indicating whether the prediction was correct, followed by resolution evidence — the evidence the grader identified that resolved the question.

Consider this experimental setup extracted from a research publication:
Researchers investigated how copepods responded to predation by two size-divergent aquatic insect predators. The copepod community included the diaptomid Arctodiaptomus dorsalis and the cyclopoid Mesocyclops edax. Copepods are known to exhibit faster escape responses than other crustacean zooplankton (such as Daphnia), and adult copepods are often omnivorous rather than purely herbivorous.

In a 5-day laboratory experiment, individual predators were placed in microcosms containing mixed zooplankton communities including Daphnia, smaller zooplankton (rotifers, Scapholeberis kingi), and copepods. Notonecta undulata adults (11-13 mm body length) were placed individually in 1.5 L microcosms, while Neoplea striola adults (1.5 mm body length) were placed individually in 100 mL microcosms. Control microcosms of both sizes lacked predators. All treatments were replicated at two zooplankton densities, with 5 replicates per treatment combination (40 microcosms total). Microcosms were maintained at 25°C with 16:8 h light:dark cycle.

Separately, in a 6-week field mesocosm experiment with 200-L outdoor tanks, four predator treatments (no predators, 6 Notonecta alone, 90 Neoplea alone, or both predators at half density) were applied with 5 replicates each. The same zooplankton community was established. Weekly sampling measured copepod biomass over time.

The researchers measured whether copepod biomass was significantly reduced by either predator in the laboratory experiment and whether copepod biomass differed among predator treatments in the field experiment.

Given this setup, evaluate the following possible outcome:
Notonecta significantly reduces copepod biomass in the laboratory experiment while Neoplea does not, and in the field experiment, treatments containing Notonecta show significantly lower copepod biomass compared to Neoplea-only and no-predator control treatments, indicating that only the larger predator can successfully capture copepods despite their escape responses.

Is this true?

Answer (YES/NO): NO